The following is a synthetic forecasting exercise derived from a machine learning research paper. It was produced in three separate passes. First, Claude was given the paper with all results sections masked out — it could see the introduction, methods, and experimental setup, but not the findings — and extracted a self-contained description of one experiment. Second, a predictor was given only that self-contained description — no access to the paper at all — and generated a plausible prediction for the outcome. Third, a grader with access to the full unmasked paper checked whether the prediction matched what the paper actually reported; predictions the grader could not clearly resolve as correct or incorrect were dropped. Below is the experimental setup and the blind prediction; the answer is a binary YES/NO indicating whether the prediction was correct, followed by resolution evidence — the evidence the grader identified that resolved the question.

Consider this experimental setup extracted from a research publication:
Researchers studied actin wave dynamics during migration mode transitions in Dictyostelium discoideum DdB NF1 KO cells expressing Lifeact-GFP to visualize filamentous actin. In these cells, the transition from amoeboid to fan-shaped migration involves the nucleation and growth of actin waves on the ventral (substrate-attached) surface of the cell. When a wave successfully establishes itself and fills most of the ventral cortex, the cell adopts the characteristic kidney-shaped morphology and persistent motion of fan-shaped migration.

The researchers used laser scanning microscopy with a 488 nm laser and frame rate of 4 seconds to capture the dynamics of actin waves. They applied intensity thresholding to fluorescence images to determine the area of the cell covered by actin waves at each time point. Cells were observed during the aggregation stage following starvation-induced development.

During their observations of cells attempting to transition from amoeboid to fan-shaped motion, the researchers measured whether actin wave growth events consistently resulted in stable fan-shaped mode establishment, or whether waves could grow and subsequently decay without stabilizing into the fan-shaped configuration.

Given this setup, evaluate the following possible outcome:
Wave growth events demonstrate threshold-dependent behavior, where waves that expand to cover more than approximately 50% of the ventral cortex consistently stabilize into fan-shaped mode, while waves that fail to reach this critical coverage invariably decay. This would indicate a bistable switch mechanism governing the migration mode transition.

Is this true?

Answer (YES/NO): NO